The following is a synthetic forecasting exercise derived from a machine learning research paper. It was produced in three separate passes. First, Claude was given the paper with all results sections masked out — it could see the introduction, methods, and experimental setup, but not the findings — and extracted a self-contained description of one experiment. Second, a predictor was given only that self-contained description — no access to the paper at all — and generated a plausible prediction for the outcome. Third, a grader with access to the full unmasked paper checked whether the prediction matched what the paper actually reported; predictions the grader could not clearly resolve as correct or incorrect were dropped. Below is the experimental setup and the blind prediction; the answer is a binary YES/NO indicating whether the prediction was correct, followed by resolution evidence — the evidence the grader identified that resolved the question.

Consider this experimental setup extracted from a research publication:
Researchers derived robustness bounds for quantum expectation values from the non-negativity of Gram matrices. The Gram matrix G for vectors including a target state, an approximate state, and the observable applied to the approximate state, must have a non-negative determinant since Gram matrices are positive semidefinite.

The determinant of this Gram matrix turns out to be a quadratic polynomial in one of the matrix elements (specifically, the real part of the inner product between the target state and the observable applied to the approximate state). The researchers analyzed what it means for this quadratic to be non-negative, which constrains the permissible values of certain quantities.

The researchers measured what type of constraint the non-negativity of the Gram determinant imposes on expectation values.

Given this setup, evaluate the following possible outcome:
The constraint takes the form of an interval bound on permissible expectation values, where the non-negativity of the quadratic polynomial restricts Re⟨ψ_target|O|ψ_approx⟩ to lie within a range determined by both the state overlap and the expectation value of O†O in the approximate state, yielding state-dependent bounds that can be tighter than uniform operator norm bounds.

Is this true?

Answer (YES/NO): YES